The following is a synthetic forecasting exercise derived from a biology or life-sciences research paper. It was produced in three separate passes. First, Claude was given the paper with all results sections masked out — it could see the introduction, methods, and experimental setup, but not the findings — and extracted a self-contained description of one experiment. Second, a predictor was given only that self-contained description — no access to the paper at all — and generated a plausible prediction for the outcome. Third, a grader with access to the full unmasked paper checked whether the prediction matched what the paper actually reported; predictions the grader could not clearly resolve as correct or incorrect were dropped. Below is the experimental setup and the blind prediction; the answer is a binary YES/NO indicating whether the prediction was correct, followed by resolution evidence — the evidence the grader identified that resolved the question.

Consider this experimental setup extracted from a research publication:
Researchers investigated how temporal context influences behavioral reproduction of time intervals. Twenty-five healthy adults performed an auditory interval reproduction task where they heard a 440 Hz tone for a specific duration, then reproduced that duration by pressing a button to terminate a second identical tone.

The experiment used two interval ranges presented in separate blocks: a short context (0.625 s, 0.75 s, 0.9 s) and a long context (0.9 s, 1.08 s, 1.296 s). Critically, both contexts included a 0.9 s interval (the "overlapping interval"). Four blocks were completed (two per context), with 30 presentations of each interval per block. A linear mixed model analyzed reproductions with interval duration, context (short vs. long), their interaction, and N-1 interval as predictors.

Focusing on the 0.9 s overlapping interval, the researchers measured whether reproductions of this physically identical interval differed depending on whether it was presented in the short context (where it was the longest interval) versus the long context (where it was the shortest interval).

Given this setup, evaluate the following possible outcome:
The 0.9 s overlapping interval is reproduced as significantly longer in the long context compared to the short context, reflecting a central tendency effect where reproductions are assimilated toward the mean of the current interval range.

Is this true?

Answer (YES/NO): YES